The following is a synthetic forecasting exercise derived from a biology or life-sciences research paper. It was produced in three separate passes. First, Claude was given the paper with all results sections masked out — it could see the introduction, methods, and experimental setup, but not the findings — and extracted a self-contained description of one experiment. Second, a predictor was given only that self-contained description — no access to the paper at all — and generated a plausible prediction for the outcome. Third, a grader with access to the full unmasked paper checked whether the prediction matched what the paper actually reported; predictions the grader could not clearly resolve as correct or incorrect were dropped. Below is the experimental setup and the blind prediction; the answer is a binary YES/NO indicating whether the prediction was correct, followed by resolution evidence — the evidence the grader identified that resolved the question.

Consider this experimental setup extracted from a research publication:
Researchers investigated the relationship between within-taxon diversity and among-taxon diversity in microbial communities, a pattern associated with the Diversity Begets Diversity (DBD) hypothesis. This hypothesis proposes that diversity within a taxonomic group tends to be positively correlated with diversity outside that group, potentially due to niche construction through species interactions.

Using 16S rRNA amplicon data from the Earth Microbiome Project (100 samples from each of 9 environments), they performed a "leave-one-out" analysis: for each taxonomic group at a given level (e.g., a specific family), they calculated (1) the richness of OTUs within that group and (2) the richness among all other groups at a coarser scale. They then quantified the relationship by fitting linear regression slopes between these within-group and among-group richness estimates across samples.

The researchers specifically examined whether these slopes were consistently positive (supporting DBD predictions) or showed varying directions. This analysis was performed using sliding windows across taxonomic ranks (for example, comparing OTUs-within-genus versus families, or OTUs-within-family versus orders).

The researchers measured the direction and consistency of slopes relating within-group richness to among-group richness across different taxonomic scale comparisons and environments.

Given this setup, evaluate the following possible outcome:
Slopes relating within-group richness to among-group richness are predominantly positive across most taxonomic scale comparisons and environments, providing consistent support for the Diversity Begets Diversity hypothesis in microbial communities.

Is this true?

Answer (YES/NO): NO